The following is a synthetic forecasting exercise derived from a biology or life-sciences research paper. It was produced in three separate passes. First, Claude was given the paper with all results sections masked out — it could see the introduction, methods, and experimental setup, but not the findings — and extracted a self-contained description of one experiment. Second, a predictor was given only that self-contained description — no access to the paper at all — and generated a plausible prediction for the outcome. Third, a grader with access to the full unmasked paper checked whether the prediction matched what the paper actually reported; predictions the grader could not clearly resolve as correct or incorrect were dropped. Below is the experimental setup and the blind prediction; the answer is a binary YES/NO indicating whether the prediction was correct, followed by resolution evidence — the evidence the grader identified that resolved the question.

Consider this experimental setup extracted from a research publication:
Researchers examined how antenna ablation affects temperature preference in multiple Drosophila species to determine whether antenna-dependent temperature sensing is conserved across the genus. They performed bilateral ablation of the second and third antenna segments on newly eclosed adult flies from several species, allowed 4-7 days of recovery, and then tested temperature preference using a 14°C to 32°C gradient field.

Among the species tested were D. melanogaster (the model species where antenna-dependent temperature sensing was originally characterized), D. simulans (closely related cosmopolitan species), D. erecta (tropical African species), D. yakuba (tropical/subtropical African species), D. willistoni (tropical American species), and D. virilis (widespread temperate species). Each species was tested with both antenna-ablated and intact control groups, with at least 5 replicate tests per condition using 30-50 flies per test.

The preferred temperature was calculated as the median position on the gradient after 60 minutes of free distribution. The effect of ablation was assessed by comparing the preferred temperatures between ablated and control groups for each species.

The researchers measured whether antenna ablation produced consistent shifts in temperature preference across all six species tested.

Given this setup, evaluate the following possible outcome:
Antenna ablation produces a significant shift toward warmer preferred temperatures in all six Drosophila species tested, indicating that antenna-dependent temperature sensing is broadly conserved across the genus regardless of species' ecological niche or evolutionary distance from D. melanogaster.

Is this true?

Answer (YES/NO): NO